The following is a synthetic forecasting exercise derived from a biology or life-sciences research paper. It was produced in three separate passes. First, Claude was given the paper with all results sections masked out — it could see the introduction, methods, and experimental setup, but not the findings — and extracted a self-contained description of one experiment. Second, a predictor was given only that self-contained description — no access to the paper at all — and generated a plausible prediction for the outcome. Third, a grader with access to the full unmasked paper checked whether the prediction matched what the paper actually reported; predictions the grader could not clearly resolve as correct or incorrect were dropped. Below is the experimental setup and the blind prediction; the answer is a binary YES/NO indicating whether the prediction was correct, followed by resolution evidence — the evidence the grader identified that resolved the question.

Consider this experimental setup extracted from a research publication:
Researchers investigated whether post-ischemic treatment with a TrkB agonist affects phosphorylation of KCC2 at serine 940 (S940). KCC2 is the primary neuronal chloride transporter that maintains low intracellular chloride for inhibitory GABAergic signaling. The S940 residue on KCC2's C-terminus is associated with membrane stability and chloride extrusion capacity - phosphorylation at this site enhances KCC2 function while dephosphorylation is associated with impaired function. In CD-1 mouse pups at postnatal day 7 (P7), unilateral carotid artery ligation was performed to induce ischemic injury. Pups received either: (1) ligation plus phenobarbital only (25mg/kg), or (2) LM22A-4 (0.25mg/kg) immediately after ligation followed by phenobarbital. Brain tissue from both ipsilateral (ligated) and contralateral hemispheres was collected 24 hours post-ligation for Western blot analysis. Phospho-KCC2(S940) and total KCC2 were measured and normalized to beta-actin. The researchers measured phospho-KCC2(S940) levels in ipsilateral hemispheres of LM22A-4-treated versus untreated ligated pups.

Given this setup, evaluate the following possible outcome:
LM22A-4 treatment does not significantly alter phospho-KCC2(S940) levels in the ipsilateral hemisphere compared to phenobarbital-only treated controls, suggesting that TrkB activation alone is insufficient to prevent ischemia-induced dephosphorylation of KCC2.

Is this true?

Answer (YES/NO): NO